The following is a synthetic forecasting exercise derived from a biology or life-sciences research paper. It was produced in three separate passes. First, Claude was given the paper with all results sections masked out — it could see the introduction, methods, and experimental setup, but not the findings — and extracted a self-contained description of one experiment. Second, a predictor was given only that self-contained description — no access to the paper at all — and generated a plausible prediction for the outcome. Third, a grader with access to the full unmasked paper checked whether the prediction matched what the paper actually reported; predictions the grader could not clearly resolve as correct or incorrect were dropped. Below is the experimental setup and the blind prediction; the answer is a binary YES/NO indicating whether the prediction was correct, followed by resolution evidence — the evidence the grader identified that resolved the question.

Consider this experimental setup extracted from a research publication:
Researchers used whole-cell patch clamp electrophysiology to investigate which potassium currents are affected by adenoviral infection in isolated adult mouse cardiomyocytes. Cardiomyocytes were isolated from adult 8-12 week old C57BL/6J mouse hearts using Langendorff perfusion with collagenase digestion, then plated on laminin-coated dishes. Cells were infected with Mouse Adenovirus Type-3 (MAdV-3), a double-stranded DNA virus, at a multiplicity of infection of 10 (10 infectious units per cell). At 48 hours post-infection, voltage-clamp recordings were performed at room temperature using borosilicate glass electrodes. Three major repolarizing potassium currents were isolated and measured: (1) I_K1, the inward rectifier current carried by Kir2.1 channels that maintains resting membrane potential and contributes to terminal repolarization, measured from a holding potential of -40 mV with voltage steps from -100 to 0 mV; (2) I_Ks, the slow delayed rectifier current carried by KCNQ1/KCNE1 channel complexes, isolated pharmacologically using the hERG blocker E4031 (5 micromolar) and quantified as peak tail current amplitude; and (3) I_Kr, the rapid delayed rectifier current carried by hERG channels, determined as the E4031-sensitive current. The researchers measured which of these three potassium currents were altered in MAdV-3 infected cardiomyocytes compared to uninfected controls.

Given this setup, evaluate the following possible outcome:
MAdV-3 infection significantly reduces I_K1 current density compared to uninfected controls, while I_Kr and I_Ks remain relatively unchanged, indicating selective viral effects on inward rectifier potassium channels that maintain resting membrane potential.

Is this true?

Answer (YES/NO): NO